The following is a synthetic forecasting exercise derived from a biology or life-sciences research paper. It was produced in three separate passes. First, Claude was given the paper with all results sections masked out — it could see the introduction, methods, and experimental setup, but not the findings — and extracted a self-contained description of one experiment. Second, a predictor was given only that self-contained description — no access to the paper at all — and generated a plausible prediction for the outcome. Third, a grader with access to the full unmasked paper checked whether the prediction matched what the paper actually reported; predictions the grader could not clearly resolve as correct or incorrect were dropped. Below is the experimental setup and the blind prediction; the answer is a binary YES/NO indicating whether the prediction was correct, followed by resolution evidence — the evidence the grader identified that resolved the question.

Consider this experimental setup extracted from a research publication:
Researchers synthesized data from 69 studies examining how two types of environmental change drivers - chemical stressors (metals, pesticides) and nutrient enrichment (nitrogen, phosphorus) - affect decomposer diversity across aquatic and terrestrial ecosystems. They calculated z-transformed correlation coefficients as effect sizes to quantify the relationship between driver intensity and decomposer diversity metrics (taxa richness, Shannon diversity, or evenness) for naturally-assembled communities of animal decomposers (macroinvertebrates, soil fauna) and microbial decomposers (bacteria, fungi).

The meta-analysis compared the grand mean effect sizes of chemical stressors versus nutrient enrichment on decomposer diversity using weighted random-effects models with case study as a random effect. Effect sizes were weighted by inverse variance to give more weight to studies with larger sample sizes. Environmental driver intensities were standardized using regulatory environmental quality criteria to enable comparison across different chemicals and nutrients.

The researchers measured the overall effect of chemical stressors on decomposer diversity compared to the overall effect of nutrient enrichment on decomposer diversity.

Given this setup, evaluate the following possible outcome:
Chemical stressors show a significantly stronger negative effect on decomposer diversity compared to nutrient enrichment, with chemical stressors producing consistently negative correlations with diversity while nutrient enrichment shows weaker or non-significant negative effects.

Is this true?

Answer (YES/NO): YES